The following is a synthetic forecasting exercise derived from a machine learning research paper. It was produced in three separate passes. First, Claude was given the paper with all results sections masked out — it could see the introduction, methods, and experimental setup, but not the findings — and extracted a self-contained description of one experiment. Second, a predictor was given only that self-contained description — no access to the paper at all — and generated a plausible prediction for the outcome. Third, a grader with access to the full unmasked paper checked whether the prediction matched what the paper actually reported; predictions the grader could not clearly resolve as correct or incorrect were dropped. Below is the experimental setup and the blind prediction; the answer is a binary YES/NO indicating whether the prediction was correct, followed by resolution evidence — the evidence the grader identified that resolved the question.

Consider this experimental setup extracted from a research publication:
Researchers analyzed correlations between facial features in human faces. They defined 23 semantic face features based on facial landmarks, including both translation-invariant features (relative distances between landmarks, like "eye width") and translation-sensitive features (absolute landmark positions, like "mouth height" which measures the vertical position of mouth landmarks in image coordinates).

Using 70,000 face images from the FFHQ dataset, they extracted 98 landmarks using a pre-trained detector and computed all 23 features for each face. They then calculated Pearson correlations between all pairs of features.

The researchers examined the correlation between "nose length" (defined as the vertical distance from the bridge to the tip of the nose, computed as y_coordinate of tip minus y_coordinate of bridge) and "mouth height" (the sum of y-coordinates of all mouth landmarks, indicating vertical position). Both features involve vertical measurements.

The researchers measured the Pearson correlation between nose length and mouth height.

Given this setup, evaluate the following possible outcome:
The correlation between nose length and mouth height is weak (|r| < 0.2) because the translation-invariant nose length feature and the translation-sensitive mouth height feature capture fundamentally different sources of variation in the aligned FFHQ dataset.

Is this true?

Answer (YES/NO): NO